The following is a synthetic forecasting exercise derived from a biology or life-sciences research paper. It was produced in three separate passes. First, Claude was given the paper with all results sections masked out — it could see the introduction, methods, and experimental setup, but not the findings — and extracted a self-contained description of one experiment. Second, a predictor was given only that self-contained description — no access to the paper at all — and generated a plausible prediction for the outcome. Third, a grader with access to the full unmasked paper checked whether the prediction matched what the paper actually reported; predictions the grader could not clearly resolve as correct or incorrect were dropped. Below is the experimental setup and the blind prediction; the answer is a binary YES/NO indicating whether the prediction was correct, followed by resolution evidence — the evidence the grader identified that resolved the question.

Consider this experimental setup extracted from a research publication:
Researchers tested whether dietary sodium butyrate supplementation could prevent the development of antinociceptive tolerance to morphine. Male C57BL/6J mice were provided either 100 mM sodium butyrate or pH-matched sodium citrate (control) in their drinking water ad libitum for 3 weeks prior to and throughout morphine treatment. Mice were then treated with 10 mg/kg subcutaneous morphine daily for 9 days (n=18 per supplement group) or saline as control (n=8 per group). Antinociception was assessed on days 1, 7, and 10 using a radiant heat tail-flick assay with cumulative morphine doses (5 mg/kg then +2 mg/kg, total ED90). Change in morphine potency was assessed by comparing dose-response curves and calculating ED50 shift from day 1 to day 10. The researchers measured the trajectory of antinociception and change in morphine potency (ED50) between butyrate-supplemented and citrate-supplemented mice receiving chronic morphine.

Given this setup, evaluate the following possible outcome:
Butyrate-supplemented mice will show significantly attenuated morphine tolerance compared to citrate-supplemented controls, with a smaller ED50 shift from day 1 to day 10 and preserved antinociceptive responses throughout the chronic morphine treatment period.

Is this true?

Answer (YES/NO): YES